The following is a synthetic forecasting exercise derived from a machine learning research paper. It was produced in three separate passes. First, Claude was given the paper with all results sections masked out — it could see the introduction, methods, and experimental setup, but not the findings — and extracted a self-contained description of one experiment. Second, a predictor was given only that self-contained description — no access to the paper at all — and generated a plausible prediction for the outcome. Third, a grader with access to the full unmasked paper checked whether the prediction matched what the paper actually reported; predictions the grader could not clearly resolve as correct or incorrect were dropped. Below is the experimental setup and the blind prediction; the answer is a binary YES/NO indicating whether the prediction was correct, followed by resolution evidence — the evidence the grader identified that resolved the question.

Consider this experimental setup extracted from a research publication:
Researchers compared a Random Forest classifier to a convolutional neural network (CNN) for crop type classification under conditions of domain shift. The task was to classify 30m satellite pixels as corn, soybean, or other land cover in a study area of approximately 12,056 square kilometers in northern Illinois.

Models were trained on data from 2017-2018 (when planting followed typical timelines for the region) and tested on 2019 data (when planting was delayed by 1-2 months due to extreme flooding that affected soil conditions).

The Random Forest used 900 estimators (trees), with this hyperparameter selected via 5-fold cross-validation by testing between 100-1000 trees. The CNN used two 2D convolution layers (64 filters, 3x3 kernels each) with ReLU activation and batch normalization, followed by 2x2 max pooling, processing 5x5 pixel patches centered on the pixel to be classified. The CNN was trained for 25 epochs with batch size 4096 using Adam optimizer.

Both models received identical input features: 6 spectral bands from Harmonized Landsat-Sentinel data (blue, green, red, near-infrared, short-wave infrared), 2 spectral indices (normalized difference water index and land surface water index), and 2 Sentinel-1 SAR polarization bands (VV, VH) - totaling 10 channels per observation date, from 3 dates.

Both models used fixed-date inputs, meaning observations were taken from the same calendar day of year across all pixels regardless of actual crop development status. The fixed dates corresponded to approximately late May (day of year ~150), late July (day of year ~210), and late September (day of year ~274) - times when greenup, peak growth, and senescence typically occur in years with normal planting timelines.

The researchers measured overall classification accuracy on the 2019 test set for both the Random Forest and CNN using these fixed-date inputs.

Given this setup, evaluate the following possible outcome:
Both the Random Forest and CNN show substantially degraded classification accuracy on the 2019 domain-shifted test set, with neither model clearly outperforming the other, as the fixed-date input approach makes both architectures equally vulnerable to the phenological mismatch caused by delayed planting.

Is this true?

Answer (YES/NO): NO